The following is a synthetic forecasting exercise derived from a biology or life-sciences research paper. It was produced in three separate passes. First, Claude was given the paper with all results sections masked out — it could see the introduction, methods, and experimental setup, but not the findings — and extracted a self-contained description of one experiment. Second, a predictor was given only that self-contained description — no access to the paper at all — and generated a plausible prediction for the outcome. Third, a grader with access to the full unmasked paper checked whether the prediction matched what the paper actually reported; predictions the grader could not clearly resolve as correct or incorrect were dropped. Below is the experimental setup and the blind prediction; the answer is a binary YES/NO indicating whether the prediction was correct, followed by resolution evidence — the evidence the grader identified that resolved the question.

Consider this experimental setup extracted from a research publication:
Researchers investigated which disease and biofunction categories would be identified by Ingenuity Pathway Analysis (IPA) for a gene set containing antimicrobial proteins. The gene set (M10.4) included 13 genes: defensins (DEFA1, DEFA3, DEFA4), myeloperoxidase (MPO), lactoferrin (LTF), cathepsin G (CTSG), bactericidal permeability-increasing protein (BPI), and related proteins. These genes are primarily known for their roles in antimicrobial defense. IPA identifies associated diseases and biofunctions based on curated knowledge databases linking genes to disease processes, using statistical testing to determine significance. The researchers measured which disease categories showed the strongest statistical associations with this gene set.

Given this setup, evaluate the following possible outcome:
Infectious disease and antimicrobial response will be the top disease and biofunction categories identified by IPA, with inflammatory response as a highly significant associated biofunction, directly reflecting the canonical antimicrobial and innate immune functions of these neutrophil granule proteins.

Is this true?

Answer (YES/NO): NO